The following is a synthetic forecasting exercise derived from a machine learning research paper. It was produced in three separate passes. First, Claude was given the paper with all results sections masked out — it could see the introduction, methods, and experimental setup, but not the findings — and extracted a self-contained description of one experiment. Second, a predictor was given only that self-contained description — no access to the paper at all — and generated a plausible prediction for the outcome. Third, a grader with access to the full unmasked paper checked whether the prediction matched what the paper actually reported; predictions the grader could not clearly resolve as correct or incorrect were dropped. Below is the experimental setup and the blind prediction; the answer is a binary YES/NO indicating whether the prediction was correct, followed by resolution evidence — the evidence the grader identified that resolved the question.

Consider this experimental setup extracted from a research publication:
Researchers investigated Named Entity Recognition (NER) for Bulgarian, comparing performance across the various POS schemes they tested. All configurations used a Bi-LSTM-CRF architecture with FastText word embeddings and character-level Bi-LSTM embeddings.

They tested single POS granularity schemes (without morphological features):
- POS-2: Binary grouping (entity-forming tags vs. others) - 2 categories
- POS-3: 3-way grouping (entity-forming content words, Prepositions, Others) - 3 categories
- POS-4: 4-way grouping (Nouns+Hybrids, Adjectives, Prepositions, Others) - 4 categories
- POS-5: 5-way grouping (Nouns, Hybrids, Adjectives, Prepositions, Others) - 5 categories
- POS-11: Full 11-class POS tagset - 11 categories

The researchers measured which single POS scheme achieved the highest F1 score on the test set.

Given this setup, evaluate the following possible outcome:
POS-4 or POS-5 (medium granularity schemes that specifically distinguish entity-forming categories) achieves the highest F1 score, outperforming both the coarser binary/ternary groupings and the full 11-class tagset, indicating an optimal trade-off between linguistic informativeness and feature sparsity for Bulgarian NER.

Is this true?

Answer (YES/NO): YES